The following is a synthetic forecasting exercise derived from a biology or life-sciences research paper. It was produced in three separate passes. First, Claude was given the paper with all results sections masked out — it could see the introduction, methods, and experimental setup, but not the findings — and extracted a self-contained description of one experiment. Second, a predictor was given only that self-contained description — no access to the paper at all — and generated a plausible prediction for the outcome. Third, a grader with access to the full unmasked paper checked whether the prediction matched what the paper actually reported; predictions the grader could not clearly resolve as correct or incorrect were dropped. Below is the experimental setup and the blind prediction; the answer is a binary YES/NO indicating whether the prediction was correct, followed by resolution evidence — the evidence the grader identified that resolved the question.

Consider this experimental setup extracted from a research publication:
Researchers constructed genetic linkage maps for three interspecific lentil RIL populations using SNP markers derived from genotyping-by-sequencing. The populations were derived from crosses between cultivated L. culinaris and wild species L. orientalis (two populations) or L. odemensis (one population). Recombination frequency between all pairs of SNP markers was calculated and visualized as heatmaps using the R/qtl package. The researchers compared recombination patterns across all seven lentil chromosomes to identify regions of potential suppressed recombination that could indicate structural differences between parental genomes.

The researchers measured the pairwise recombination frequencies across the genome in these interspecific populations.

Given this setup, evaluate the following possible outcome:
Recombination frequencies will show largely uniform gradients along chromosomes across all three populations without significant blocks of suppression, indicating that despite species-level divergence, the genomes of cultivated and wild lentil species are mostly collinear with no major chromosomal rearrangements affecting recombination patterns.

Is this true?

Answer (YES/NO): NO